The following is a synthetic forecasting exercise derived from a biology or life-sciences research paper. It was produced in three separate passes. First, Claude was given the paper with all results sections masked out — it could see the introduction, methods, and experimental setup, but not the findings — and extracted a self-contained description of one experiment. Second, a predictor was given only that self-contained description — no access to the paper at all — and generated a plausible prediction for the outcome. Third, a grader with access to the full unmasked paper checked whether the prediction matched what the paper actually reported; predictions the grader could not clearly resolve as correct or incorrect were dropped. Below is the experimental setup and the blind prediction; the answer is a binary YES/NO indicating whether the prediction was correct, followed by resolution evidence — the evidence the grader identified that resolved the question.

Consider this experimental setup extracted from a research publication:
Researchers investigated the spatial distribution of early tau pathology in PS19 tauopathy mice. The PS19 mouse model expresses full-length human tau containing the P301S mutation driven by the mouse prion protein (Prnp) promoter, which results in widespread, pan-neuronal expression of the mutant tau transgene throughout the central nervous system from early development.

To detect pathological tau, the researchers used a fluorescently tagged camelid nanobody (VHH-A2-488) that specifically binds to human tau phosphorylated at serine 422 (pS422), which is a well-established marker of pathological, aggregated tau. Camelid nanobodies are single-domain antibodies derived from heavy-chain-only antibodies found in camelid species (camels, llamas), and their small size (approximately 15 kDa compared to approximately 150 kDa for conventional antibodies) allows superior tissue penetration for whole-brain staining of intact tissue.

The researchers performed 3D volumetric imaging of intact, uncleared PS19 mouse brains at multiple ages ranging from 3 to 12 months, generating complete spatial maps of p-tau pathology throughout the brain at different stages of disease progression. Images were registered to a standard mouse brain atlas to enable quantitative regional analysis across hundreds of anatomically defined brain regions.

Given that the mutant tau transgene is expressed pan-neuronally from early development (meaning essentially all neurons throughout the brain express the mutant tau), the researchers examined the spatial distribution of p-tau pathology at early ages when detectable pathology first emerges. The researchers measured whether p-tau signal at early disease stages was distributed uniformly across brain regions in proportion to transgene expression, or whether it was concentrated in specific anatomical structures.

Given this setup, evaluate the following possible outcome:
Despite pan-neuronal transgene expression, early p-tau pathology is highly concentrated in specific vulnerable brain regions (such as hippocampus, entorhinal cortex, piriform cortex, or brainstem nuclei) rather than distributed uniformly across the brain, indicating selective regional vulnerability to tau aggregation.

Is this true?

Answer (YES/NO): YES